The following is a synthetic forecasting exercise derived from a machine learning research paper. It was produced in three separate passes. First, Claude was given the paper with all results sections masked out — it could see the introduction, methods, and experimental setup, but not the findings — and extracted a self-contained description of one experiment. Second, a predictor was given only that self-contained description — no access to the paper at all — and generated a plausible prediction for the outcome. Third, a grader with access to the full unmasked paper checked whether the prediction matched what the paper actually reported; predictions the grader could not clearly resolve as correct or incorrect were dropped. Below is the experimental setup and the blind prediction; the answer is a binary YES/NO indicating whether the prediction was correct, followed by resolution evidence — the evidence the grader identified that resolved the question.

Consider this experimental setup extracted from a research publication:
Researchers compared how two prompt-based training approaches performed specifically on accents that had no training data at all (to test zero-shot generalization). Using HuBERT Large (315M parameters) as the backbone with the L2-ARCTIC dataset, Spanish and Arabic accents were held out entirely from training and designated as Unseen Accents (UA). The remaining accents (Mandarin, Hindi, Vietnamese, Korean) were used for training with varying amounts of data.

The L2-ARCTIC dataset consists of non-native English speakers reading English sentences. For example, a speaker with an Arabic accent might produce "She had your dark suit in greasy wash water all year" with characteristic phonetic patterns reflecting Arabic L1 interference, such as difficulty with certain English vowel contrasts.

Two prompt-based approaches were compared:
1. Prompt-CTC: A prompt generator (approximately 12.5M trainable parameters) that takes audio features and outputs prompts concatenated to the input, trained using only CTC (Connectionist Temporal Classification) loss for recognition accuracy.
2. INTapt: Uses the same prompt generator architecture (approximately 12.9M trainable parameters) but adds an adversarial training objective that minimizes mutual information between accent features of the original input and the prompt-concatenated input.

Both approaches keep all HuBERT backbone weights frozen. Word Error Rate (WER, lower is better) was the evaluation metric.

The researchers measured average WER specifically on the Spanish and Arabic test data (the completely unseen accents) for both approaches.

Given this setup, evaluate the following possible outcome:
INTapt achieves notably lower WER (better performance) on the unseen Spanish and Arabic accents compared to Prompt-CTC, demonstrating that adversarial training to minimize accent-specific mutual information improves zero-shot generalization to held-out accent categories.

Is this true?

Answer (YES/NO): YES